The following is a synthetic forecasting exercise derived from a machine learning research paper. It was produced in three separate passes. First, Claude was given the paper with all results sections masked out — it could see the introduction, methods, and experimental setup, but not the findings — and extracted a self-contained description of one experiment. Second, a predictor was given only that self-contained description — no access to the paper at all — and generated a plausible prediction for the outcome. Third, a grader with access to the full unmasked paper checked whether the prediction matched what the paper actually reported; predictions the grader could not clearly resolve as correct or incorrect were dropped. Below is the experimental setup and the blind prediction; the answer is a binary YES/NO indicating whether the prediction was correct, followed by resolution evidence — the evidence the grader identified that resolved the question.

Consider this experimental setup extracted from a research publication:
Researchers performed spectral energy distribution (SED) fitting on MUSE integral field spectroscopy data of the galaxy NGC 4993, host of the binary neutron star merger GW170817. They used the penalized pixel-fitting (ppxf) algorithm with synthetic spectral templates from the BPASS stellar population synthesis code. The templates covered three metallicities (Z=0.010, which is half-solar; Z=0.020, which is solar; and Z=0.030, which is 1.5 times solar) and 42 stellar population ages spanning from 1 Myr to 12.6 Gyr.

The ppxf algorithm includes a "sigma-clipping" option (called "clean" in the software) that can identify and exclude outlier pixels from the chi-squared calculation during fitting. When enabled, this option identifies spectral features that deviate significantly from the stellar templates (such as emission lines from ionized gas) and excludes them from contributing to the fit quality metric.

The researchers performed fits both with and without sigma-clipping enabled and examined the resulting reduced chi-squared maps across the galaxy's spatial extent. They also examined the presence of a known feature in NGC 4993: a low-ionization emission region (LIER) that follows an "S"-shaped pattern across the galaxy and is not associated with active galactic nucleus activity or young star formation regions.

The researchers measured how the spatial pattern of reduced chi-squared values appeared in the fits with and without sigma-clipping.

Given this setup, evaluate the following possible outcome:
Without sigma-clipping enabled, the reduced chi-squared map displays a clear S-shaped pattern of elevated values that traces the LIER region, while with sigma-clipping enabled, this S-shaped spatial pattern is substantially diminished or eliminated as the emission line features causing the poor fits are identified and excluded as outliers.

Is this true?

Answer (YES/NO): YES